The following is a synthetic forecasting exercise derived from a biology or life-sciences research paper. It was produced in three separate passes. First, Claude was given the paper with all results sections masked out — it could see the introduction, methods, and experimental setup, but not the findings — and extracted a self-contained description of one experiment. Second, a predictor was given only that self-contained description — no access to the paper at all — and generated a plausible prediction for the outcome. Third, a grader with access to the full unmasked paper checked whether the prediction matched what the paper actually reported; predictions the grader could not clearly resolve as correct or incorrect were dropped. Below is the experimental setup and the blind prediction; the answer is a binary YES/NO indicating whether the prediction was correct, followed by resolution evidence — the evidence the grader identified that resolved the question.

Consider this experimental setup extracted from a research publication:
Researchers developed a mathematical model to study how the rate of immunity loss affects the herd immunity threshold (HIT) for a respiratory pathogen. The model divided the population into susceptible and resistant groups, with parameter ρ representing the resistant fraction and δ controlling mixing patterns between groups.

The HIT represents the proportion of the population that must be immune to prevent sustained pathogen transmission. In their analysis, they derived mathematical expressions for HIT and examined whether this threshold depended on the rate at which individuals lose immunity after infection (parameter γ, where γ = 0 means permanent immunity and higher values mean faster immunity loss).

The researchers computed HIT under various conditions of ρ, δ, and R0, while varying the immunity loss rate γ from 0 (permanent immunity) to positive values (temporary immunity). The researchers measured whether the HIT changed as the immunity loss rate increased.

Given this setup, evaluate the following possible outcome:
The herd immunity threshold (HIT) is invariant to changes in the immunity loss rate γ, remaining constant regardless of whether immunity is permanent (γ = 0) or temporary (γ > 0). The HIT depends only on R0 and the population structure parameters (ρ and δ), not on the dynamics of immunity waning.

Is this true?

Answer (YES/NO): YES